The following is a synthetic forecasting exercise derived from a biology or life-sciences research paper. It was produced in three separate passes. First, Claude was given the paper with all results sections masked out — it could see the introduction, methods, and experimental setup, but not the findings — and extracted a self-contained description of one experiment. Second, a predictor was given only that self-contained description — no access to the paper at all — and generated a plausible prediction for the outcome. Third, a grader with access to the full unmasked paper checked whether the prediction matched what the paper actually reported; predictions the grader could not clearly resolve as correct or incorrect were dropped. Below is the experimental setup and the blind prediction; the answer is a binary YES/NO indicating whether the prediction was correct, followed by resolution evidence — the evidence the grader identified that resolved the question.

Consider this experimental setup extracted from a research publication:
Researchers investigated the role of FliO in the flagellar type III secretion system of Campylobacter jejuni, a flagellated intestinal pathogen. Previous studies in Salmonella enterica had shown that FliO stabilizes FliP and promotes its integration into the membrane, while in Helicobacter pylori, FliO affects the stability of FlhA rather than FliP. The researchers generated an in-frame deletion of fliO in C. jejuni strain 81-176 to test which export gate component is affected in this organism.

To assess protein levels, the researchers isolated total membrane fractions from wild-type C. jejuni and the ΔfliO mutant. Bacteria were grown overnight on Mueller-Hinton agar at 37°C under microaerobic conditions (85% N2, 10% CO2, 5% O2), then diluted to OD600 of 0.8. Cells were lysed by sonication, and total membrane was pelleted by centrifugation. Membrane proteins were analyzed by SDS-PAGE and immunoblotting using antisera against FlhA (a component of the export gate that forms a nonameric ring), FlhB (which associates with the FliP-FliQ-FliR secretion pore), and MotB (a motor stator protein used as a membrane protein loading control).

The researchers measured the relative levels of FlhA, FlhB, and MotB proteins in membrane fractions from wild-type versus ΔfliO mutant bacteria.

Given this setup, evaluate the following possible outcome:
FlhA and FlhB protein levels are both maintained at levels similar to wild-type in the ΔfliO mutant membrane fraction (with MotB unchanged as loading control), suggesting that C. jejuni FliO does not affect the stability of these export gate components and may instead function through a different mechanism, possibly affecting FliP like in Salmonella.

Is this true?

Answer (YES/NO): NO